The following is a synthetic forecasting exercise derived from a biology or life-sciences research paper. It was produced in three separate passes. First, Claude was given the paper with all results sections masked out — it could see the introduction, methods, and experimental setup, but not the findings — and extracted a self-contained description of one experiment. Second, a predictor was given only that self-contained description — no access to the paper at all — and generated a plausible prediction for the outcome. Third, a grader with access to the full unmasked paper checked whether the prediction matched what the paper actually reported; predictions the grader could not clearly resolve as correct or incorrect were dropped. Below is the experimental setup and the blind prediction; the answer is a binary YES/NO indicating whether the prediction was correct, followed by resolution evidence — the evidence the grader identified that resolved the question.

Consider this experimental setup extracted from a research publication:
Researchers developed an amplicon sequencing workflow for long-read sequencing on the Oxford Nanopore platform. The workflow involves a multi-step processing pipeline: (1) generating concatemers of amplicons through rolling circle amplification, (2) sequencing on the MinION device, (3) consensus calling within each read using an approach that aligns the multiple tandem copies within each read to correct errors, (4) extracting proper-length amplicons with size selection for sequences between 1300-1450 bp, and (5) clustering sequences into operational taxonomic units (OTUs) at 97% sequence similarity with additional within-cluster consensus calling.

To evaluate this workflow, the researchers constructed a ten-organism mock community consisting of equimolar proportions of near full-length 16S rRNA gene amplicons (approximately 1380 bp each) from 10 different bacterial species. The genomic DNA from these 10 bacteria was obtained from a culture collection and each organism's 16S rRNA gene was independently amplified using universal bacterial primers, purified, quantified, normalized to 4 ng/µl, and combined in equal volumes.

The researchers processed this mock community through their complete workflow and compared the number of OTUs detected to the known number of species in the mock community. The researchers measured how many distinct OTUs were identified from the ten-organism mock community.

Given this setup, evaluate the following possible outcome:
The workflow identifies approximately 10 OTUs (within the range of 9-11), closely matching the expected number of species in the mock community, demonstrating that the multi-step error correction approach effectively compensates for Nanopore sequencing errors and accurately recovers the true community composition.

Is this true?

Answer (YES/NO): NO